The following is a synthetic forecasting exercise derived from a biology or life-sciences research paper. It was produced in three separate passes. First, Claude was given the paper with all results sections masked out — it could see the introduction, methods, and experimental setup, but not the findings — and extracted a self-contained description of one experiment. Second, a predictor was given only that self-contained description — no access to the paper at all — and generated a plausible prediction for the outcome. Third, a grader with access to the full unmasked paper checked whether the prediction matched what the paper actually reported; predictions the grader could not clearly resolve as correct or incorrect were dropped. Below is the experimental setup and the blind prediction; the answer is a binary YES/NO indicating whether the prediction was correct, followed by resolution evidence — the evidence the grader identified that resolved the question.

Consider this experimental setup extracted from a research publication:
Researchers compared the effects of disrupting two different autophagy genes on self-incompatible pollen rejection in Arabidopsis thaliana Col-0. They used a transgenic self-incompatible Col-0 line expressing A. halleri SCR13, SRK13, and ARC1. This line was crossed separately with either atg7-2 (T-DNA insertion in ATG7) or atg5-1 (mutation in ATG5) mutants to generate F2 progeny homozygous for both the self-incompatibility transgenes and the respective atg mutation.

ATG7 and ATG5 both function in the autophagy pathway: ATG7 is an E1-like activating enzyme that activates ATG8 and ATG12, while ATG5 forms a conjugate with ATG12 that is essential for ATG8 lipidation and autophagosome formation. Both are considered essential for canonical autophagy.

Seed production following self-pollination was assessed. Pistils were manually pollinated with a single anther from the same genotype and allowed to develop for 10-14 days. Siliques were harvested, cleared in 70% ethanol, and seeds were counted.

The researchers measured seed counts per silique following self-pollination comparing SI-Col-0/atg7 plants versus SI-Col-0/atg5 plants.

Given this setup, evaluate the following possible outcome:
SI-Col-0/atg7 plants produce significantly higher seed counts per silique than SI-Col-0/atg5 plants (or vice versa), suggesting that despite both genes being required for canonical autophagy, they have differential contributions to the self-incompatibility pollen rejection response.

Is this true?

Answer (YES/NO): NO